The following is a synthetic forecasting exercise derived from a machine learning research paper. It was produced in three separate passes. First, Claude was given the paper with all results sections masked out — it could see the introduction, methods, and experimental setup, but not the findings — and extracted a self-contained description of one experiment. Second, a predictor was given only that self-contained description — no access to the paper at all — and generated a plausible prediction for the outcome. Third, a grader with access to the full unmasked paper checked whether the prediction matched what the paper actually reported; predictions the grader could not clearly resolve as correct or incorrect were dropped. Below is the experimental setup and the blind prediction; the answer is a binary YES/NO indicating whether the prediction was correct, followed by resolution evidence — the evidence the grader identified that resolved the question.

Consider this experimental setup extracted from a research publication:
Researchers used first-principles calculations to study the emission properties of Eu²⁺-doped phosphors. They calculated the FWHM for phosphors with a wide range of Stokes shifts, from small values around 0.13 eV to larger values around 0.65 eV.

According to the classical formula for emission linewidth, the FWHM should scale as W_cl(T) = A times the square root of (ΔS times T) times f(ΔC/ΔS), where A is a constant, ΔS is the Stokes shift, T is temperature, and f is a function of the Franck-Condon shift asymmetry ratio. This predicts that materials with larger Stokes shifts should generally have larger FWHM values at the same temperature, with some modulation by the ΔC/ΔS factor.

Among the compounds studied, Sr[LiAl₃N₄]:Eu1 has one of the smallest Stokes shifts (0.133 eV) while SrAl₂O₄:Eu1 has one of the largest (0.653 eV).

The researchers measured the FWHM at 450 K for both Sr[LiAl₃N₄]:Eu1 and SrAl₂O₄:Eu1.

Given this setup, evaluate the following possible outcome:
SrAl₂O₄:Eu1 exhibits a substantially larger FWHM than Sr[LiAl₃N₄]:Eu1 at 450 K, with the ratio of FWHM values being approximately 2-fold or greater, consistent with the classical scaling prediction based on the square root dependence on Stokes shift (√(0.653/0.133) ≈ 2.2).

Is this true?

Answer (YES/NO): YES